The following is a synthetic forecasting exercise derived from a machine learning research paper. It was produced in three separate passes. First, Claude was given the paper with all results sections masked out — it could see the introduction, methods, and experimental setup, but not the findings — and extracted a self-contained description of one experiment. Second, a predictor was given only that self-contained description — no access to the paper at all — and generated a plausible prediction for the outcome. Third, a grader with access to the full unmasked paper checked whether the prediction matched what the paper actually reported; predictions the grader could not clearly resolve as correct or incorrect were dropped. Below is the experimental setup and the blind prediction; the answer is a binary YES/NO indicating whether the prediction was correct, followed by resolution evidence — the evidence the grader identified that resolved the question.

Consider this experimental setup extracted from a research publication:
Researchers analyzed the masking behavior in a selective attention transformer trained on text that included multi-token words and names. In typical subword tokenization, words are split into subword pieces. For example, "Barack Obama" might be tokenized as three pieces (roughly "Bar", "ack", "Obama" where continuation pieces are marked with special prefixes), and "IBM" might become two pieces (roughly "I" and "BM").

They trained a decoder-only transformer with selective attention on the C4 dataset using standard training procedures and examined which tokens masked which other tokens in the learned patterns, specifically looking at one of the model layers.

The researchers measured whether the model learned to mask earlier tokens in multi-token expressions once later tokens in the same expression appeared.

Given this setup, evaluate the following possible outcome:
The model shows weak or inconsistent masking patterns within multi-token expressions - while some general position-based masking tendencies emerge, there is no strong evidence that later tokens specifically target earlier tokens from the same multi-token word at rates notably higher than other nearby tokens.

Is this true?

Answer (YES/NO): NO